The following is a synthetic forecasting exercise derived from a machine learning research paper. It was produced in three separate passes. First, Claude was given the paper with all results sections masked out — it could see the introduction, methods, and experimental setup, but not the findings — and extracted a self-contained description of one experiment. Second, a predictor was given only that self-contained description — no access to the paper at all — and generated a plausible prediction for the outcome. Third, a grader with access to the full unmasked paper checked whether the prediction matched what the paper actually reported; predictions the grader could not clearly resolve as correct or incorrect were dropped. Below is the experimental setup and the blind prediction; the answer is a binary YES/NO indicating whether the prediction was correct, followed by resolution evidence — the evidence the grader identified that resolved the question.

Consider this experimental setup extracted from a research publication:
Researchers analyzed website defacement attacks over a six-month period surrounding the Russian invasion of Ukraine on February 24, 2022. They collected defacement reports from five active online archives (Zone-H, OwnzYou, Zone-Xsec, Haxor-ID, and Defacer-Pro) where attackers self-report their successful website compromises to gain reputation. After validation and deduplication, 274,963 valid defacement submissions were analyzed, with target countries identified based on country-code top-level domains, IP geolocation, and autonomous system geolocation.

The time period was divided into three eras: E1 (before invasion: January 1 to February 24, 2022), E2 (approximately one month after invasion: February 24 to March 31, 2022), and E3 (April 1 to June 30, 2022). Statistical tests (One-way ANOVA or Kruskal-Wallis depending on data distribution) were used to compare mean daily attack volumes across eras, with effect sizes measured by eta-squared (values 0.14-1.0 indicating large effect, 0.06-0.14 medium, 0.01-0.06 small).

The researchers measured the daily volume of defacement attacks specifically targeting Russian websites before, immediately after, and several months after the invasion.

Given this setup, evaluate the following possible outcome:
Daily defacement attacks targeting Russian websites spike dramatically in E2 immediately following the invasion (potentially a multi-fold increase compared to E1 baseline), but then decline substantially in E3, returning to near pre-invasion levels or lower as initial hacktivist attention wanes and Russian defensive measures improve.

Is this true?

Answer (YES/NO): NO